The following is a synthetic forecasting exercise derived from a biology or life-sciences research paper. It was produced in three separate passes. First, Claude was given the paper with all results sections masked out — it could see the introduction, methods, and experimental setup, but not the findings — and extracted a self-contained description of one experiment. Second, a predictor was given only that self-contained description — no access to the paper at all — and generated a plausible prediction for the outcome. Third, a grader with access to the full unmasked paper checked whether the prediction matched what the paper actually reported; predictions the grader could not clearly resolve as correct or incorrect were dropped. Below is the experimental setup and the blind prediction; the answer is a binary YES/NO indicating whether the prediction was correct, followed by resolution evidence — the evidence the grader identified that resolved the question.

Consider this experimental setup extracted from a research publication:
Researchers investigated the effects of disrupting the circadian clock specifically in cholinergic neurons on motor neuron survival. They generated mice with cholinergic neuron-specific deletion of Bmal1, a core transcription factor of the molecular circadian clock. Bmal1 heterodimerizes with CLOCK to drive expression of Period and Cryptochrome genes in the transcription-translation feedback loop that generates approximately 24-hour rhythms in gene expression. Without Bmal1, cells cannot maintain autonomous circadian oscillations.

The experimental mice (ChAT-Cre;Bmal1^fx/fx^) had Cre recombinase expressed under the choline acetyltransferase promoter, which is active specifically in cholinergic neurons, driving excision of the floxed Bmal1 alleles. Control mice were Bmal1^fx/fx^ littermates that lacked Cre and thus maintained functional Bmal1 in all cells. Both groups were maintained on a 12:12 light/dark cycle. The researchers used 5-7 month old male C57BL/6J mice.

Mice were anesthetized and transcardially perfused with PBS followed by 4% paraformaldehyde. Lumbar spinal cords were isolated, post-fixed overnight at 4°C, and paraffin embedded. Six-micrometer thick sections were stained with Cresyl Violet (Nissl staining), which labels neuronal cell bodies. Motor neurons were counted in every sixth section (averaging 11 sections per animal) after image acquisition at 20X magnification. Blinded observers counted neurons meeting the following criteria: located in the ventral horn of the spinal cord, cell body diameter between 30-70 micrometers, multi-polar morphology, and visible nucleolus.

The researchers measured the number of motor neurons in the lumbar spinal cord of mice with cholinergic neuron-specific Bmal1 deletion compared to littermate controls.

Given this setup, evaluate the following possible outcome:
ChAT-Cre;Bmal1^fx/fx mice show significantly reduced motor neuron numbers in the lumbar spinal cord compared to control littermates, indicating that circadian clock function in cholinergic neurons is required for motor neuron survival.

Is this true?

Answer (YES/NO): YES